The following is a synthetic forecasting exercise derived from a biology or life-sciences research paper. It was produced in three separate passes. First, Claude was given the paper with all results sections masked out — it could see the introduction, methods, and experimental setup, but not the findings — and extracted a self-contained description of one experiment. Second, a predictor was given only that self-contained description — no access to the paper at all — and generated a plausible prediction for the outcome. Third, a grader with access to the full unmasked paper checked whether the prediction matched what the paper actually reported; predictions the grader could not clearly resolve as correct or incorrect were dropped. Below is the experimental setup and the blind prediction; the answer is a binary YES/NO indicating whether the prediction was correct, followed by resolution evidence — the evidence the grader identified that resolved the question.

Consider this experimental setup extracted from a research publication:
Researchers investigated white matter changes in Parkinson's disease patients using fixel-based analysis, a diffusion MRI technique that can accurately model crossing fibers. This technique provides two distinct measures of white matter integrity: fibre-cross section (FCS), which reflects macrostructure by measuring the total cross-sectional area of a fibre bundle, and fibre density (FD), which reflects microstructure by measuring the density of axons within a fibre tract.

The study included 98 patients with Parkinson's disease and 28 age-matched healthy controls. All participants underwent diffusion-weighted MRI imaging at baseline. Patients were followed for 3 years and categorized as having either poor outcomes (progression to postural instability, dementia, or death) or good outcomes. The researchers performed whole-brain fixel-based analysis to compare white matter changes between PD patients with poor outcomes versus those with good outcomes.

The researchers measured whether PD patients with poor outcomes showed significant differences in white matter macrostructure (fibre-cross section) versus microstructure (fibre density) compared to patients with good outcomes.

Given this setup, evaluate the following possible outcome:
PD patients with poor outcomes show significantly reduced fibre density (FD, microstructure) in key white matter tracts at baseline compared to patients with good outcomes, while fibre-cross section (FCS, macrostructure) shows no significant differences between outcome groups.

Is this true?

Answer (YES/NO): NO